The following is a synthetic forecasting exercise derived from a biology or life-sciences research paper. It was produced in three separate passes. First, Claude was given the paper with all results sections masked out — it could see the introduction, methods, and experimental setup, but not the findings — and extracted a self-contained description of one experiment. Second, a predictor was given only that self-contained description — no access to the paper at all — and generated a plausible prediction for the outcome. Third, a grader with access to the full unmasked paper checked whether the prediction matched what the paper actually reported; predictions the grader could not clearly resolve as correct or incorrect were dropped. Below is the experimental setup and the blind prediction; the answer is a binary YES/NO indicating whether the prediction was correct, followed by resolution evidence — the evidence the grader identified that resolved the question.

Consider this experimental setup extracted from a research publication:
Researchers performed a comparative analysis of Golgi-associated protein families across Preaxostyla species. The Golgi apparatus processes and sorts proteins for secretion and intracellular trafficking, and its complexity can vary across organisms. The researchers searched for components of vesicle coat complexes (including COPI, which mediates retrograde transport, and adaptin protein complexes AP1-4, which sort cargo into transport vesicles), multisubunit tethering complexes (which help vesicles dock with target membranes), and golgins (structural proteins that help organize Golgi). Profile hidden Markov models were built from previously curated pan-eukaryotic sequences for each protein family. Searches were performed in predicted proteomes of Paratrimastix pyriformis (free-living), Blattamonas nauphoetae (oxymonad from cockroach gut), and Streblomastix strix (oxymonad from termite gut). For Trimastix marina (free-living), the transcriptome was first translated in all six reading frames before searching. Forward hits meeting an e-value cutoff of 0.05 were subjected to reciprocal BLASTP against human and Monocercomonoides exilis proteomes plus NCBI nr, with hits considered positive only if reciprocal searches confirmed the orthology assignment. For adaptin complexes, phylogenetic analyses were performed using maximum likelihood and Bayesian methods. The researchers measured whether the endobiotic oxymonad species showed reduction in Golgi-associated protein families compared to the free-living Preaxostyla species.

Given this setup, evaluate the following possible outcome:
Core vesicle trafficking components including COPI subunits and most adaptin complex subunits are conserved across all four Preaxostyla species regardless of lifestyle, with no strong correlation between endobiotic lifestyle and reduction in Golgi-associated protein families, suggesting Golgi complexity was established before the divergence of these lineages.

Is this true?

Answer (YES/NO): NO